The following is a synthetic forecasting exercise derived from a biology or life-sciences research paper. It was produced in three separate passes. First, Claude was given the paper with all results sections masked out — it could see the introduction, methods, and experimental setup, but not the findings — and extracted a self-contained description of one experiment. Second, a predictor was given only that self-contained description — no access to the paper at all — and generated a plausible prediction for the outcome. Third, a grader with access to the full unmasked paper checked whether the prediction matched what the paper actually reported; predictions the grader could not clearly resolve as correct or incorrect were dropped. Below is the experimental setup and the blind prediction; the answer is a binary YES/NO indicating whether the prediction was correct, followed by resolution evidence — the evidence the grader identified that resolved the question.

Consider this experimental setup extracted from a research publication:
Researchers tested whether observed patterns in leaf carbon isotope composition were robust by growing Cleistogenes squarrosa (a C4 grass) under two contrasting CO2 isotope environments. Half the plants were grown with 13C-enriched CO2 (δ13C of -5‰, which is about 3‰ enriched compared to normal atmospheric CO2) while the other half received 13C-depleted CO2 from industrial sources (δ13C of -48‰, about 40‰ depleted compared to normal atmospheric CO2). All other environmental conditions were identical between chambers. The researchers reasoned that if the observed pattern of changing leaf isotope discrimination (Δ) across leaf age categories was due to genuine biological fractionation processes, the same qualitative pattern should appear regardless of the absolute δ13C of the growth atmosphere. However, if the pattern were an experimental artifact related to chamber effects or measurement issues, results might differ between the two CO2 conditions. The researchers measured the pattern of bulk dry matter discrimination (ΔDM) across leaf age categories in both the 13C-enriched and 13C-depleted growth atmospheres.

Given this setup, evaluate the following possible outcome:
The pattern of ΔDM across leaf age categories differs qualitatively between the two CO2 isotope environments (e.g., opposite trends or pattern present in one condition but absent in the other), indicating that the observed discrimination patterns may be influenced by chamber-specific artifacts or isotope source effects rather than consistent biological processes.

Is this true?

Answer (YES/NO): NO